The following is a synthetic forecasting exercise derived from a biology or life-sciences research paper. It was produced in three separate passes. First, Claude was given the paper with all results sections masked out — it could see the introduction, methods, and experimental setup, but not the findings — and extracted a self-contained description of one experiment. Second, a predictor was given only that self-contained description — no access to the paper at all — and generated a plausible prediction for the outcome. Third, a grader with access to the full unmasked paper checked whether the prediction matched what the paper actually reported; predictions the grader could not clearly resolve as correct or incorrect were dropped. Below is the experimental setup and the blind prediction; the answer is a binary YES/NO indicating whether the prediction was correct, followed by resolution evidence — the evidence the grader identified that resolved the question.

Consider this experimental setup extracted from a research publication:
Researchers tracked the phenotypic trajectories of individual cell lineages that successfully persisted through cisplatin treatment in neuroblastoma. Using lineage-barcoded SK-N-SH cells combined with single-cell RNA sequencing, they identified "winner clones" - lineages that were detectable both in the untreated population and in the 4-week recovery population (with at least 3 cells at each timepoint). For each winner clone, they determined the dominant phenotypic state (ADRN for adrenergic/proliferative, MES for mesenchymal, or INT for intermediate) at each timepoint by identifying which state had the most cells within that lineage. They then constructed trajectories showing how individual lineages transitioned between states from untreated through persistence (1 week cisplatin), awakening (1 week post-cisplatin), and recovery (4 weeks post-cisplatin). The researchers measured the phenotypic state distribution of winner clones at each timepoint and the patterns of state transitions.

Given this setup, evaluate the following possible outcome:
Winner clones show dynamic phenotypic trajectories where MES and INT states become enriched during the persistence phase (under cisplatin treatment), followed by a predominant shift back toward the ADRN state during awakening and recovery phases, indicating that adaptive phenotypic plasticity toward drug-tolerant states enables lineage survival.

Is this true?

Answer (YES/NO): YES